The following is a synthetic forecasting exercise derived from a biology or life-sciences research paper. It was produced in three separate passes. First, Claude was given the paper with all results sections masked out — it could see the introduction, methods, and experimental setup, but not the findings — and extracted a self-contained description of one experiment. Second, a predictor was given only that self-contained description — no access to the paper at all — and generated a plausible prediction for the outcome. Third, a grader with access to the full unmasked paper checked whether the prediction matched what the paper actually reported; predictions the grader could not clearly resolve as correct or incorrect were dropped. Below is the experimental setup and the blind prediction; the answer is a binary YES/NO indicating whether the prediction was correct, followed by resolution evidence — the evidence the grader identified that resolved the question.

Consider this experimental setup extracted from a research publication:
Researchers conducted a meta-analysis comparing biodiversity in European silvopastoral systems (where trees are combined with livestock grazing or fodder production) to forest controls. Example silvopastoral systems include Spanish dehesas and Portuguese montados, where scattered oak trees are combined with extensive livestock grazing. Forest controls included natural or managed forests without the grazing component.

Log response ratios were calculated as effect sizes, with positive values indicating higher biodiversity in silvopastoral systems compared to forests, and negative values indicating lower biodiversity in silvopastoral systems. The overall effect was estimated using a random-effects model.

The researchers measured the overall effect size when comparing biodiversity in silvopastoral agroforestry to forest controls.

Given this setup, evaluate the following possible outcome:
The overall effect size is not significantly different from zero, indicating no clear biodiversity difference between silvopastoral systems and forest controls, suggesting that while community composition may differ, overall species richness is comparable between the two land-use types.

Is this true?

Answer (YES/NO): YES